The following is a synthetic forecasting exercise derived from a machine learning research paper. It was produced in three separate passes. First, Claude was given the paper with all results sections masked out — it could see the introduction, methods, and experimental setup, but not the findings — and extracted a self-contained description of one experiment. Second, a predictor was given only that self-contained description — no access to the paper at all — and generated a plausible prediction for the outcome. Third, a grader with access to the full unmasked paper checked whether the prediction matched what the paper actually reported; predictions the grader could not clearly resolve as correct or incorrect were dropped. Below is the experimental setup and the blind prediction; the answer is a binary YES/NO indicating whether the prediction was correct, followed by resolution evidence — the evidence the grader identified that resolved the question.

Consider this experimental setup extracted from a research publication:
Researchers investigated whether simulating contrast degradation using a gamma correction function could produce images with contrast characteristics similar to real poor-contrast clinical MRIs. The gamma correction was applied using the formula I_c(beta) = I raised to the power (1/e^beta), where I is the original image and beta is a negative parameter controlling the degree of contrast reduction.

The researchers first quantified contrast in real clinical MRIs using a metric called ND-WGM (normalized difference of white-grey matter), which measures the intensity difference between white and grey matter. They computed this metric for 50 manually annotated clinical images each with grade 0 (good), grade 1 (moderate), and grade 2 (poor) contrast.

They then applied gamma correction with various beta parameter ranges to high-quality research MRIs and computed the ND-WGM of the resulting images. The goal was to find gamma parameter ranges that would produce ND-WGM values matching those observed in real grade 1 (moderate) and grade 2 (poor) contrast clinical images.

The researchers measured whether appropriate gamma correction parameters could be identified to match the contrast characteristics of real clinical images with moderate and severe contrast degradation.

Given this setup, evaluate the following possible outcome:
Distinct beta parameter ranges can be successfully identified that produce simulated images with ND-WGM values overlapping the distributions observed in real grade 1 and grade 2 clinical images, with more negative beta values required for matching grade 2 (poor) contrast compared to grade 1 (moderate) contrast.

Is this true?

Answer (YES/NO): YES